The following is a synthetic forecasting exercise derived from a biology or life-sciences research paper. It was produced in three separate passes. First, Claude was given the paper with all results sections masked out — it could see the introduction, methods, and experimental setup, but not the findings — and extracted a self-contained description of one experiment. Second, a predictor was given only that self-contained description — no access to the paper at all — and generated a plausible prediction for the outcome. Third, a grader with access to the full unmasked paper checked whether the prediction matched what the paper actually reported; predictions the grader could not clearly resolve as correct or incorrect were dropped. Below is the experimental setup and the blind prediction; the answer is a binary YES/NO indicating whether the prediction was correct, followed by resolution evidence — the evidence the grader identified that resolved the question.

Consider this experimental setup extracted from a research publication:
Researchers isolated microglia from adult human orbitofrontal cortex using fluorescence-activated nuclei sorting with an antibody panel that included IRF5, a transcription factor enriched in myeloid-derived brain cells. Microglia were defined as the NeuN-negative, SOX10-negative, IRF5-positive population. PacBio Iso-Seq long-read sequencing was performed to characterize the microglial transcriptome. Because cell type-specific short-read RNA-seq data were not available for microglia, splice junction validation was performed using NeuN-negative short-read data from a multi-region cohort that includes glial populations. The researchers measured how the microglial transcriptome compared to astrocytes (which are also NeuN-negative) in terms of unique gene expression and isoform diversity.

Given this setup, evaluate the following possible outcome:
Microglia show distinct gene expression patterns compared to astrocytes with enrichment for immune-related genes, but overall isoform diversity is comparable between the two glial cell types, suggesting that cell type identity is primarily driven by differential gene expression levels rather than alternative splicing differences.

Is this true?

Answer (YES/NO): NO